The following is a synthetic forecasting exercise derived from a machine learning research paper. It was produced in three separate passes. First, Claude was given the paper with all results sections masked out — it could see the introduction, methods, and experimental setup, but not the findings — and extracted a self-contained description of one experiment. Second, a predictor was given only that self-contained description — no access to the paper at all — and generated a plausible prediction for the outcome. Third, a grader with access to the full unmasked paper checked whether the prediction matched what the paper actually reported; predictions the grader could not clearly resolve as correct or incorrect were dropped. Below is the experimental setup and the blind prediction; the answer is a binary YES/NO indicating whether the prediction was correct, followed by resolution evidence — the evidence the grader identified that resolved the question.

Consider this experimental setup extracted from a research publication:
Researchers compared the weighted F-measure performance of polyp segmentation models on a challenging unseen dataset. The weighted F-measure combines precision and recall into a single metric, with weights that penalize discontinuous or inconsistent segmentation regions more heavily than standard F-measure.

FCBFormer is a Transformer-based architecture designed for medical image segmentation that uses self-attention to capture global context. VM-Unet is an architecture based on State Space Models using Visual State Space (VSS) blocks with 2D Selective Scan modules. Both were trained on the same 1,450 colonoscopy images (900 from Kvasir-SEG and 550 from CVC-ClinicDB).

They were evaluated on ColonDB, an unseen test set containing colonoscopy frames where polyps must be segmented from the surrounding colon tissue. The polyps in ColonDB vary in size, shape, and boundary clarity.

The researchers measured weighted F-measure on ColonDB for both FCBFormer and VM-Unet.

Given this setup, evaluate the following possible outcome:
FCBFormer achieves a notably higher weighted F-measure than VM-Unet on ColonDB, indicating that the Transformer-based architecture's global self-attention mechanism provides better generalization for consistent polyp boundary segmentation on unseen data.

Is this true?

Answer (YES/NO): NO